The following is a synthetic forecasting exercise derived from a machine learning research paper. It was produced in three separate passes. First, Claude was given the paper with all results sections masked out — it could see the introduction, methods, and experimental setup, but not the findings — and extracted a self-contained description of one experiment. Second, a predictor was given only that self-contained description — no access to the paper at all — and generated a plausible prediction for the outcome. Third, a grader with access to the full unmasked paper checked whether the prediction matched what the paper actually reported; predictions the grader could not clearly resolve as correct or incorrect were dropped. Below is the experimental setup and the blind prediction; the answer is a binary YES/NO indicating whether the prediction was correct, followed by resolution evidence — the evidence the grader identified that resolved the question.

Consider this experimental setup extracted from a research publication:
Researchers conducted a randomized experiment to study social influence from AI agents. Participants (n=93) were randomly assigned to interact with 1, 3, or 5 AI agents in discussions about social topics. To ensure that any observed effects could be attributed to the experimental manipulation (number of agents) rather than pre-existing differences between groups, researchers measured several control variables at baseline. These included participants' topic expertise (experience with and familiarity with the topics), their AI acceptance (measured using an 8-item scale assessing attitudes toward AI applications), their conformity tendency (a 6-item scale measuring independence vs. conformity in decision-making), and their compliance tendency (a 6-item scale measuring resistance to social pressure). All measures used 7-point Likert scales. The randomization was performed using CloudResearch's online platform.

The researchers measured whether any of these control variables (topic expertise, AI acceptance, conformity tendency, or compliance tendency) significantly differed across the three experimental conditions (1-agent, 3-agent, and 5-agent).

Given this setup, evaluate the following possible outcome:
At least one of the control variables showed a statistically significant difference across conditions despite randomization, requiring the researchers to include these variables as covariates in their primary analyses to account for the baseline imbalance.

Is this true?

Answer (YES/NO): NO